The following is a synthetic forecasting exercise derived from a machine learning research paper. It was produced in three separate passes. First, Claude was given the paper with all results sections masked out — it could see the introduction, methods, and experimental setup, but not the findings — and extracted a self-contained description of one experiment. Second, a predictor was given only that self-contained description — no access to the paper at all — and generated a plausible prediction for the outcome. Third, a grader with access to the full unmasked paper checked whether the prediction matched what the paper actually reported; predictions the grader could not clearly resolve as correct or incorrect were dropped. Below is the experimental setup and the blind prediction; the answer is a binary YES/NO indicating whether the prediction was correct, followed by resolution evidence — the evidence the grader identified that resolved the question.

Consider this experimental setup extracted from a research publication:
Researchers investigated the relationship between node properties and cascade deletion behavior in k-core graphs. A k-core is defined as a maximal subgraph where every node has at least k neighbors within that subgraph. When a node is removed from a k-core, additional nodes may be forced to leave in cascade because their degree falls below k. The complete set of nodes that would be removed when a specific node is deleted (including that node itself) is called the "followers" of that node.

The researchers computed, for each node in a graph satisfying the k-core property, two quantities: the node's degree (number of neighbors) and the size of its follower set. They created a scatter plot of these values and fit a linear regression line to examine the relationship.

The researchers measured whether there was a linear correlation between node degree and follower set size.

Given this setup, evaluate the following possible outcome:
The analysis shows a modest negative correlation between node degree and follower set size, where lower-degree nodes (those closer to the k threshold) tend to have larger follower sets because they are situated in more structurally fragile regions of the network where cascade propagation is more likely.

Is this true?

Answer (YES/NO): NO